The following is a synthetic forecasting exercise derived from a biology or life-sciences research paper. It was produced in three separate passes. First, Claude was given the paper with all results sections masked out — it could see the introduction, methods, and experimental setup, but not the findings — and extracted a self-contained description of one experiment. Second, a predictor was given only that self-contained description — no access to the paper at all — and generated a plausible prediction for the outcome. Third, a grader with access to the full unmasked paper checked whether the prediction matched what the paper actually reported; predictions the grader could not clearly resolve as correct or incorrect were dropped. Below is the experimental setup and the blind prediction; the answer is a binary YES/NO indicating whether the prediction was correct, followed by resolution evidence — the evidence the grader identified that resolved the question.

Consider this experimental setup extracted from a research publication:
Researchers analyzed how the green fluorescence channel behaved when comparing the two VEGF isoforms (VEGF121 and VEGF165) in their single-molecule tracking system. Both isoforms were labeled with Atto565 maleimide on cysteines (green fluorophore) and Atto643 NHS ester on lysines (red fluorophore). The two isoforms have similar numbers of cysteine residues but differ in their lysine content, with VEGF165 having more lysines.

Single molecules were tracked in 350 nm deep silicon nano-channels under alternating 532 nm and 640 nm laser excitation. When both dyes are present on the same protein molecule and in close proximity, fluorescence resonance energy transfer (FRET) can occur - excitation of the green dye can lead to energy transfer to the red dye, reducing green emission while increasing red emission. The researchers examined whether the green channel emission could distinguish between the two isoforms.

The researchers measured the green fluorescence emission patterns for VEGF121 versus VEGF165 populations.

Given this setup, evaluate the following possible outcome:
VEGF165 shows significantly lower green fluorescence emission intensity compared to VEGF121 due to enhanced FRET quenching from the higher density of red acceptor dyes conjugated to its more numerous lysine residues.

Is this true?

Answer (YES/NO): NO